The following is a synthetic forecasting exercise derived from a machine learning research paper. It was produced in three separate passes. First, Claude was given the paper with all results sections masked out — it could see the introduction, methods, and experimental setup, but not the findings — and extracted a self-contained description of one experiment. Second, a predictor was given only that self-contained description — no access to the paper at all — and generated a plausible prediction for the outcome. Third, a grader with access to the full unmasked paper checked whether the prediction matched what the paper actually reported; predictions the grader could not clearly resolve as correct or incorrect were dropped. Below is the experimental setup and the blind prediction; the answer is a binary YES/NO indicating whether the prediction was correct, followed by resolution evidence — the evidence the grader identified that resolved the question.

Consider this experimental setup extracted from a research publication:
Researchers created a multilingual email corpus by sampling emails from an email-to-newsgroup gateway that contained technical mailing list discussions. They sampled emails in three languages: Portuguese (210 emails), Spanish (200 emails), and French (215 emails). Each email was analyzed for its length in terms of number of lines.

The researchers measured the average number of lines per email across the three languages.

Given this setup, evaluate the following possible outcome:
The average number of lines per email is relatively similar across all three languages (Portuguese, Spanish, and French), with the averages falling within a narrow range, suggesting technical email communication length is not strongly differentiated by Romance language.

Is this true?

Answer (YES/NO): NO